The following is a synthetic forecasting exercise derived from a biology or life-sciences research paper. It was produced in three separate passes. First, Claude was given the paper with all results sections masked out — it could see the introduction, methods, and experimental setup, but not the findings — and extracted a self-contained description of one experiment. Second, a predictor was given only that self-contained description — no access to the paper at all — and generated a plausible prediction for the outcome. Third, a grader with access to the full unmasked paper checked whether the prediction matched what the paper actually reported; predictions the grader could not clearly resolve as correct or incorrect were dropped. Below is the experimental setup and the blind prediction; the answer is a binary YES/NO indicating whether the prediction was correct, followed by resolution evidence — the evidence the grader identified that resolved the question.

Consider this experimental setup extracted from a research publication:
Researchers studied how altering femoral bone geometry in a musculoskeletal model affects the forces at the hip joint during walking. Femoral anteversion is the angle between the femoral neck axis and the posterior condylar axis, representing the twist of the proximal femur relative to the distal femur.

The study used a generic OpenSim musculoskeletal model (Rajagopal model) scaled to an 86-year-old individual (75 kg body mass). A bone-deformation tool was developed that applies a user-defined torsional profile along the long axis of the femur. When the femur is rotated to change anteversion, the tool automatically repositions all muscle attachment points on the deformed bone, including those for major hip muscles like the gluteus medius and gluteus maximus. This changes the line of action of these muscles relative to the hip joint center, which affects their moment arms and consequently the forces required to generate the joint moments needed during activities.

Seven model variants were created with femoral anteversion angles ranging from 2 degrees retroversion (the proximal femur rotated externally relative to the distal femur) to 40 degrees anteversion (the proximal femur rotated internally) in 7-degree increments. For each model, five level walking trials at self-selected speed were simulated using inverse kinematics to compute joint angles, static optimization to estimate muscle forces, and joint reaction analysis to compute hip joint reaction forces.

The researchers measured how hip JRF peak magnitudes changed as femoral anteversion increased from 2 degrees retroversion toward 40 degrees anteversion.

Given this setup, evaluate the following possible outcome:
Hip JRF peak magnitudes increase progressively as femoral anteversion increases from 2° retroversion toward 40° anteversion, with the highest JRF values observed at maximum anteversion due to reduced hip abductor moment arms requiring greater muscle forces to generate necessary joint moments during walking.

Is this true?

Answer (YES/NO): YES